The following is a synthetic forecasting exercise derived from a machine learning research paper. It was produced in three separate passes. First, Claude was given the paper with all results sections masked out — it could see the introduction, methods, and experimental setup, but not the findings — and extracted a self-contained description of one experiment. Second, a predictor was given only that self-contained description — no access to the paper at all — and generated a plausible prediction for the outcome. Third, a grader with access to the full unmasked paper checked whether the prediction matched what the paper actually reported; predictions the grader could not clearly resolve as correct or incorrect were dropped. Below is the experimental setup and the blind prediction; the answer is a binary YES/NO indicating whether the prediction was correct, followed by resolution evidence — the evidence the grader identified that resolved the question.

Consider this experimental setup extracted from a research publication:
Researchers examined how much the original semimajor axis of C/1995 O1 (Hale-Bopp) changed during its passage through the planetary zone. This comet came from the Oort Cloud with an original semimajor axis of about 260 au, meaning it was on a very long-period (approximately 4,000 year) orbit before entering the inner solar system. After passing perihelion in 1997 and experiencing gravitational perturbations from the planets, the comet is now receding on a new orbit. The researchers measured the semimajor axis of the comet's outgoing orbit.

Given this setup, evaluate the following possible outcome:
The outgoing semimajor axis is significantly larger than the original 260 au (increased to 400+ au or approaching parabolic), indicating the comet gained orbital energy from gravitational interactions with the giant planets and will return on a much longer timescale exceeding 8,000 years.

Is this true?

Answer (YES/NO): NO